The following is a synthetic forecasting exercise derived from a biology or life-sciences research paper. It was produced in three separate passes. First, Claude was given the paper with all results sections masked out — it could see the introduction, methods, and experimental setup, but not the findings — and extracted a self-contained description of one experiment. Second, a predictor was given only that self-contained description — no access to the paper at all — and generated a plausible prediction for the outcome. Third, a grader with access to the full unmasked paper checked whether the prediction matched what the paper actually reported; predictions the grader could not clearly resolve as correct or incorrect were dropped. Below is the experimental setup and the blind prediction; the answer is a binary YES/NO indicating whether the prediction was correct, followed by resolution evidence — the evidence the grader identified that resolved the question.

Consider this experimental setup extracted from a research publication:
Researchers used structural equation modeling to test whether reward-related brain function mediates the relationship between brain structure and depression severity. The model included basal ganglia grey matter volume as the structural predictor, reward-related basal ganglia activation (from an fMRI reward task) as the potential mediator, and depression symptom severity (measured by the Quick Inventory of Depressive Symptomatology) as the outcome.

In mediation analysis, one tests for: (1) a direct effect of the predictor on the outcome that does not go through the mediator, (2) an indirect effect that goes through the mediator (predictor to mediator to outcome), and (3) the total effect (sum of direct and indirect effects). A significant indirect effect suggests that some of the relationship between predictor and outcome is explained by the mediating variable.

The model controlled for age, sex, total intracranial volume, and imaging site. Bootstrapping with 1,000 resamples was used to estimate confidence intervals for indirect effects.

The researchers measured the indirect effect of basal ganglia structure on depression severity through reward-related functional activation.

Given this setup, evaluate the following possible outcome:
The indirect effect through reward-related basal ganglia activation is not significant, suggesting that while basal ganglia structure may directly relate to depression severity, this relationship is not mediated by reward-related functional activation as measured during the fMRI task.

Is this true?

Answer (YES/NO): YES